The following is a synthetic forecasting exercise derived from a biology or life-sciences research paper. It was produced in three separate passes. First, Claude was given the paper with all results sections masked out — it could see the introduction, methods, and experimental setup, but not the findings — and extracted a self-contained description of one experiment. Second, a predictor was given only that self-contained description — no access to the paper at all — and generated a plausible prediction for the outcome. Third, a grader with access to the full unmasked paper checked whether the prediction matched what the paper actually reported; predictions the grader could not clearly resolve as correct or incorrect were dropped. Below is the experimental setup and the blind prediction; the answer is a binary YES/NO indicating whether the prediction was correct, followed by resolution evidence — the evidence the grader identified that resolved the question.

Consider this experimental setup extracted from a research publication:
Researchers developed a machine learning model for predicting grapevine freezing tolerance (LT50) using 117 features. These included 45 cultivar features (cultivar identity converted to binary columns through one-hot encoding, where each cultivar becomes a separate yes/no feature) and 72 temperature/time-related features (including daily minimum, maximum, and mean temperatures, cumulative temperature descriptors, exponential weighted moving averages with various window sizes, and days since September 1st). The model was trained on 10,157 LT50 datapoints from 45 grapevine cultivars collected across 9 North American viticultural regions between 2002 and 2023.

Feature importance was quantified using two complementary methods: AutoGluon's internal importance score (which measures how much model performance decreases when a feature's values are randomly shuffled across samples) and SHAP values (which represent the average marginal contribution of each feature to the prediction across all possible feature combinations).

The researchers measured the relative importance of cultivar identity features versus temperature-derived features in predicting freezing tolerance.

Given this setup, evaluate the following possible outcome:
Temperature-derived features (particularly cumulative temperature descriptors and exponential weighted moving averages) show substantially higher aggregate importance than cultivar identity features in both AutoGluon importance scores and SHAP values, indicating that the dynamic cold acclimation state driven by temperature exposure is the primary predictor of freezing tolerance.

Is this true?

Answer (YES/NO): NO